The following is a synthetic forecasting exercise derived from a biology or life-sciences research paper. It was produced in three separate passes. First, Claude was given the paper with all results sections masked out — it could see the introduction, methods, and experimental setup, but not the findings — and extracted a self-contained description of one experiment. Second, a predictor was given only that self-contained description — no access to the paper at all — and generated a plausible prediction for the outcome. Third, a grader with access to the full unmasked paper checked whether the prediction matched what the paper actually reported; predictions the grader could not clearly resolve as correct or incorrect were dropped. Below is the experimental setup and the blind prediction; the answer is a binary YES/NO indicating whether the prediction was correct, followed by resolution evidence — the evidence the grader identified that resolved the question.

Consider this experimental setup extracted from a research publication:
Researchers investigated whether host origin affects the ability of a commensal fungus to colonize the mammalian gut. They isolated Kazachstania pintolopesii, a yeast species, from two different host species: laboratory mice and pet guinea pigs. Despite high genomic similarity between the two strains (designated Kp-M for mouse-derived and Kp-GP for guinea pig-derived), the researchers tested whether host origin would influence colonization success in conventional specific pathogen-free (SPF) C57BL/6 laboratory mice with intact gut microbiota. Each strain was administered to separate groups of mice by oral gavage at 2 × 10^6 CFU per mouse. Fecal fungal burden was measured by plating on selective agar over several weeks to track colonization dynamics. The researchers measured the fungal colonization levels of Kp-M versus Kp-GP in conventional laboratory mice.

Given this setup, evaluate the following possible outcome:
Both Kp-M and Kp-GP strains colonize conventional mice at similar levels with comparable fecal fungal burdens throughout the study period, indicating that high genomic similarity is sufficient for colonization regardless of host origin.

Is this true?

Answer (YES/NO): NO